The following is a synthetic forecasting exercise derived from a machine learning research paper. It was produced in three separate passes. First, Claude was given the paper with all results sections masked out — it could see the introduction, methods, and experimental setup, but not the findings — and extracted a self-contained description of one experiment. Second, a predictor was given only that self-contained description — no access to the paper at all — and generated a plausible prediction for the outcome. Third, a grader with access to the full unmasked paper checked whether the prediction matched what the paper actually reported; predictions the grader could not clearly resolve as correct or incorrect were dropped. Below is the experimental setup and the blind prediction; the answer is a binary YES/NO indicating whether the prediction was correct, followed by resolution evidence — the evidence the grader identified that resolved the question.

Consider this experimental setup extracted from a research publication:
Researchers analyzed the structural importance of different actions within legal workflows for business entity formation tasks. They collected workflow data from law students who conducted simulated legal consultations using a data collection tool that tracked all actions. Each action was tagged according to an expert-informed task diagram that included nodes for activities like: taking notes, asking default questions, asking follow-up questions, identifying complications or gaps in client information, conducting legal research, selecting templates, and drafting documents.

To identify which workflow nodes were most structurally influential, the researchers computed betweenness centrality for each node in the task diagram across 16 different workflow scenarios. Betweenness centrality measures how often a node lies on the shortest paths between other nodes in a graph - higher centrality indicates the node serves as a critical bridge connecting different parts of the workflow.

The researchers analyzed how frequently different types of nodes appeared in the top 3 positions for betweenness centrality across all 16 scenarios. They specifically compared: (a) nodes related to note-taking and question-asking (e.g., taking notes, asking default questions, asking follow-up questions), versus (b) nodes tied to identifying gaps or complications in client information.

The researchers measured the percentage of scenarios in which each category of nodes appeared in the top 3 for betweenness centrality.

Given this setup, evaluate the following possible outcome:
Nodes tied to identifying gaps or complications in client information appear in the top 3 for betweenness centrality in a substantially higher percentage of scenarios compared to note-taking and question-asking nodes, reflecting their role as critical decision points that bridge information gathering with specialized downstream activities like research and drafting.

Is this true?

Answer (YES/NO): NO